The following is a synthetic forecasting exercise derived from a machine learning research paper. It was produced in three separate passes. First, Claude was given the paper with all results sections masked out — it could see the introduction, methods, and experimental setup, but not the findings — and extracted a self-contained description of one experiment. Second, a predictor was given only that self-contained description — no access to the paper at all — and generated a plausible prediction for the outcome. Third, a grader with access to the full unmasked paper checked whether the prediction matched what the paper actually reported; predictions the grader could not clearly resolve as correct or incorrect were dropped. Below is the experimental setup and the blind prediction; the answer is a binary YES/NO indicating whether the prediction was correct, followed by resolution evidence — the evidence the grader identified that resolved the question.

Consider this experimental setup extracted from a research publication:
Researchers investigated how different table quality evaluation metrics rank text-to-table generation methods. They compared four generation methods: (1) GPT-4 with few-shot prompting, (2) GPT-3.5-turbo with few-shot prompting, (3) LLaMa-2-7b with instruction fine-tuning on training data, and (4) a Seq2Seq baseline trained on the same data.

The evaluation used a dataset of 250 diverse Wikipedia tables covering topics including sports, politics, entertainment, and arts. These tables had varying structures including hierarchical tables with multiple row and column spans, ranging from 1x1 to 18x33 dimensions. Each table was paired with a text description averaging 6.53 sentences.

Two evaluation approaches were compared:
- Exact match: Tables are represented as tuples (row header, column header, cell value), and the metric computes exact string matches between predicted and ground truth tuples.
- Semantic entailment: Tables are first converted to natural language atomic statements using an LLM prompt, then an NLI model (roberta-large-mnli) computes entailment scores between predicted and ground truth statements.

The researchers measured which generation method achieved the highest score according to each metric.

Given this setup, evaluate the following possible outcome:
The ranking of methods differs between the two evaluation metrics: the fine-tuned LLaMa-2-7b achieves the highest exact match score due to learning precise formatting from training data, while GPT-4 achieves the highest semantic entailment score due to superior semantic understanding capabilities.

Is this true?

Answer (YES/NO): YES